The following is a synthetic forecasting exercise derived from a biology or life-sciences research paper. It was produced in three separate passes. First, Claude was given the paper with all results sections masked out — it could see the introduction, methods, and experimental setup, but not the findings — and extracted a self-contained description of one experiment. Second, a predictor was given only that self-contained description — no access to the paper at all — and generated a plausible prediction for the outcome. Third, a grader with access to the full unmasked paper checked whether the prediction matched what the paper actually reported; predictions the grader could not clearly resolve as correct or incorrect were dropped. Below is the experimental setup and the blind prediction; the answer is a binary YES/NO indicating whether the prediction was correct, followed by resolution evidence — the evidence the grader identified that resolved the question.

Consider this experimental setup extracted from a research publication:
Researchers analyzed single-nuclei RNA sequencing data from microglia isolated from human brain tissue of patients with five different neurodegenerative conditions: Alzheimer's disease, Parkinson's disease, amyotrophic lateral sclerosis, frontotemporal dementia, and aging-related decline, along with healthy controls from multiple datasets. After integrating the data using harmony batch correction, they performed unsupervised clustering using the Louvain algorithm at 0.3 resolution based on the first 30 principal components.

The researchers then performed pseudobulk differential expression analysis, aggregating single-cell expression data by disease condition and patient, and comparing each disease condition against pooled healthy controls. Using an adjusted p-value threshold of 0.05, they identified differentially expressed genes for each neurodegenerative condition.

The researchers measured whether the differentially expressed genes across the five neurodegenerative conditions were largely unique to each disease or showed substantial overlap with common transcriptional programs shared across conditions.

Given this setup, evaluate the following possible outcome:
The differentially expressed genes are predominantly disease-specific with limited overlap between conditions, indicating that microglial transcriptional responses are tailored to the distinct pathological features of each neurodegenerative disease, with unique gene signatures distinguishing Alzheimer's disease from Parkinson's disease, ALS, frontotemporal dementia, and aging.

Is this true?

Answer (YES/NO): NO